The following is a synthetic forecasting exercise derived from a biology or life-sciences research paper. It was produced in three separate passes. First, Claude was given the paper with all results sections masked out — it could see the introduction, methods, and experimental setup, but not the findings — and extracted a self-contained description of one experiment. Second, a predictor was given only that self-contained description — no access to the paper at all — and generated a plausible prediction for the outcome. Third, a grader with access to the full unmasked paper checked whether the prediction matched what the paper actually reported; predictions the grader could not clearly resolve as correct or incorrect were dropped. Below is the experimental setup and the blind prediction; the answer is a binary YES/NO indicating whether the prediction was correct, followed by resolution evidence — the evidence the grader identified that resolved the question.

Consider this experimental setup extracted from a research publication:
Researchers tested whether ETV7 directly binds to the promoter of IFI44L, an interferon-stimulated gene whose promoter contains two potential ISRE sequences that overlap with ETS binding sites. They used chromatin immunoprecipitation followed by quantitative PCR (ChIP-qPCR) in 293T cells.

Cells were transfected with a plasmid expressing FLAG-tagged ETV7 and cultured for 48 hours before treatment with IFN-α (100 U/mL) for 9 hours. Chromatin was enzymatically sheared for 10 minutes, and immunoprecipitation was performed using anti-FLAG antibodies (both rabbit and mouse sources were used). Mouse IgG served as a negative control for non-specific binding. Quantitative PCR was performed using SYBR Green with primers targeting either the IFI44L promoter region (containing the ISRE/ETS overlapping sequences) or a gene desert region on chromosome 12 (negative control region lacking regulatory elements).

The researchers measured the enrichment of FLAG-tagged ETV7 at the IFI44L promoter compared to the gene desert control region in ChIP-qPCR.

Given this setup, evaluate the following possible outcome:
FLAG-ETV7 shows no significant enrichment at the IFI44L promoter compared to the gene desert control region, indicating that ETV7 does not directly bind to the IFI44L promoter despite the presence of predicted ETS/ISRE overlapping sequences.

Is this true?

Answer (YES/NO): NO